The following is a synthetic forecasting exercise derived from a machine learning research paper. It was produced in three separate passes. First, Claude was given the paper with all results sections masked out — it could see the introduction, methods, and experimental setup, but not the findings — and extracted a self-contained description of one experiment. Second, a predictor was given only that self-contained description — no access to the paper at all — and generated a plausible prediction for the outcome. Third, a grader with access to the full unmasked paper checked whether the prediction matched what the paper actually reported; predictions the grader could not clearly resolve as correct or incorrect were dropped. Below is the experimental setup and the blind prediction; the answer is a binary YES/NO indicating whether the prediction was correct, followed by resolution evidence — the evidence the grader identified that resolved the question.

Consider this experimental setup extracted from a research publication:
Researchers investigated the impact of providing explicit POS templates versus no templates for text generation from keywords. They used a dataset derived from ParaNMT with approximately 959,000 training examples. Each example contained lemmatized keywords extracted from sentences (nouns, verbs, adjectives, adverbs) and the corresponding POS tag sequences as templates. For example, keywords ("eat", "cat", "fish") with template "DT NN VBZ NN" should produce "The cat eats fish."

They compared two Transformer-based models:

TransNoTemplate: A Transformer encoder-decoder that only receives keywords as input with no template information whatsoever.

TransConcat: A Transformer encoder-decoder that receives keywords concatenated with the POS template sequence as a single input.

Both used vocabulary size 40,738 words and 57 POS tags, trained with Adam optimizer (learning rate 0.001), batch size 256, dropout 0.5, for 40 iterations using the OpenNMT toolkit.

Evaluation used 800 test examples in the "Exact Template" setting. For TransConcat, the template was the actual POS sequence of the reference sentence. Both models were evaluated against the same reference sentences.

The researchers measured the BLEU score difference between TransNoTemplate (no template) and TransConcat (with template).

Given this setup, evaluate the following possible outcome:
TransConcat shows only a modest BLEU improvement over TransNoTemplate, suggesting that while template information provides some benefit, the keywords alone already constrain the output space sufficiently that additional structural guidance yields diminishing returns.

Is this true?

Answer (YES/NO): NO